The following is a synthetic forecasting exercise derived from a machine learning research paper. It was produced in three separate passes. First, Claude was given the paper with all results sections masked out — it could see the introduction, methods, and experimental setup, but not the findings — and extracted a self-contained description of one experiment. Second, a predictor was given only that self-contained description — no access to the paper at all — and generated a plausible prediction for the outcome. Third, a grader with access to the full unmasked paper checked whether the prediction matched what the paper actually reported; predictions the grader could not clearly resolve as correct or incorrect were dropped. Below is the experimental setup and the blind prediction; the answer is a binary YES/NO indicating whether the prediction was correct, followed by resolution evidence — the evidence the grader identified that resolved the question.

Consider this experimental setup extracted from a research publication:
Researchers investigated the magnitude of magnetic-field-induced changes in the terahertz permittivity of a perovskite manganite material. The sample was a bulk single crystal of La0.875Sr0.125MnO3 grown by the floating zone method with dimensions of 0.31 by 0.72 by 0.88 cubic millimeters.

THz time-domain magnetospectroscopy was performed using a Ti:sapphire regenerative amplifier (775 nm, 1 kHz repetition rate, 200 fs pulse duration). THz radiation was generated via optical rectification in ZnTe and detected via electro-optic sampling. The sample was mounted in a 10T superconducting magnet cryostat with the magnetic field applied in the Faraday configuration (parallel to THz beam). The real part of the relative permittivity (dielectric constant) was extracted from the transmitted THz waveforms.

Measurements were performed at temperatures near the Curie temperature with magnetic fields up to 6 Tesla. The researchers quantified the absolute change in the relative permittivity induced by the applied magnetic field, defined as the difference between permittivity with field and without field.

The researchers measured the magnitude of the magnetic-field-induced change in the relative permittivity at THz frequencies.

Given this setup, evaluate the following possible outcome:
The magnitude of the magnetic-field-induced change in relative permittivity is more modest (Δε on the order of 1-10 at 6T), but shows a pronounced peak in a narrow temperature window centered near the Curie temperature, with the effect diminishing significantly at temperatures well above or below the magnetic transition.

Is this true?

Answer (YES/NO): YES